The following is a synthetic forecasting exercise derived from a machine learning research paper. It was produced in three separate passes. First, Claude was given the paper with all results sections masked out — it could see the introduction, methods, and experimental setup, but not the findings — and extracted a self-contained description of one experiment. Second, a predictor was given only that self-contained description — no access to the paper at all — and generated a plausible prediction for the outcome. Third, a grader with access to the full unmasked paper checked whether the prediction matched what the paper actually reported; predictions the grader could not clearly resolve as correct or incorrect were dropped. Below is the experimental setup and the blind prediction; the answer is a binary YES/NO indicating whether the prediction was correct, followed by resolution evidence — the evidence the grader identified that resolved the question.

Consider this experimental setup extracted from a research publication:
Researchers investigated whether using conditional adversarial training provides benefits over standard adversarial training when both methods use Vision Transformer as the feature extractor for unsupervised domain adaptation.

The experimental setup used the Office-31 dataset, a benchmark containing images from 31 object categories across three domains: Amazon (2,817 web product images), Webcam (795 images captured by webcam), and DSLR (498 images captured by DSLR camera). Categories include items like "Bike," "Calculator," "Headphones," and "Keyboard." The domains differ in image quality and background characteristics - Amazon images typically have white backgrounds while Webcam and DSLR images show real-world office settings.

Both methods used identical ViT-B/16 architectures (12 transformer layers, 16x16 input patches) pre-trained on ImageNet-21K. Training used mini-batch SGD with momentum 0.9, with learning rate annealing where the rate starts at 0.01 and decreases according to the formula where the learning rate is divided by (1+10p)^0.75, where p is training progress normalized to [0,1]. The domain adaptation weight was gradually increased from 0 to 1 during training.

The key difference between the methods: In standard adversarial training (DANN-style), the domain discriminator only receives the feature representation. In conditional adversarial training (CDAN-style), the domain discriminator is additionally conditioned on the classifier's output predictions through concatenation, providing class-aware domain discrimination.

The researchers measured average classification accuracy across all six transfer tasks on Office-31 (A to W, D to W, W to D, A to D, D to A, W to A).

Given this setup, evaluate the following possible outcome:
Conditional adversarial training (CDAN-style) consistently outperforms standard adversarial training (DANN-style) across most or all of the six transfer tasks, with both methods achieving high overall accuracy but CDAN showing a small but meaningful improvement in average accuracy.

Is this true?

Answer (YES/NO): YES